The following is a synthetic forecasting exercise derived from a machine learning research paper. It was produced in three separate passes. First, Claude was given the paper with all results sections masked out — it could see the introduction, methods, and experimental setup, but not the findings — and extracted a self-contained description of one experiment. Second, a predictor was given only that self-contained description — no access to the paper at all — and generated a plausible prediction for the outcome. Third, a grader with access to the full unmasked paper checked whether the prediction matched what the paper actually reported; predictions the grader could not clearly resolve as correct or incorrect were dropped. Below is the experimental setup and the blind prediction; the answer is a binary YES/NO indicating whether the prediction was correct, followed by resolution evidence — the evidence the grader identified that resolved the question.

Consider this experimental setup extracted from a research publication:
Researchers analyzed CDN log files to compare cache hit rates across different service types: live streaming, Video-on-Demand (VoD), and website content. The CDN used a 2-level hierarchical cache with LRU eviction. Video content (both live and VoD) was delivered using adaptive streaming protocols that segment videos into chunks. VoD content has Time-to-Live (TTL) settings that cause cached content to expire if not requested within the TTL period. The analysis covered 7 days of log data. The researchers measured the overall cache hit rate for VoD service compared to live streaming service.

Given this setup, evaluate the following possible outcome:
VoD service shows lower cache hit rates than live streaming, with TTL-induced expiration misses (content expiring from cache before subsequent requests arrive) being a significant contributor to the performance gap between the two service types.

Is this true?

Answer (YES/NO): YES